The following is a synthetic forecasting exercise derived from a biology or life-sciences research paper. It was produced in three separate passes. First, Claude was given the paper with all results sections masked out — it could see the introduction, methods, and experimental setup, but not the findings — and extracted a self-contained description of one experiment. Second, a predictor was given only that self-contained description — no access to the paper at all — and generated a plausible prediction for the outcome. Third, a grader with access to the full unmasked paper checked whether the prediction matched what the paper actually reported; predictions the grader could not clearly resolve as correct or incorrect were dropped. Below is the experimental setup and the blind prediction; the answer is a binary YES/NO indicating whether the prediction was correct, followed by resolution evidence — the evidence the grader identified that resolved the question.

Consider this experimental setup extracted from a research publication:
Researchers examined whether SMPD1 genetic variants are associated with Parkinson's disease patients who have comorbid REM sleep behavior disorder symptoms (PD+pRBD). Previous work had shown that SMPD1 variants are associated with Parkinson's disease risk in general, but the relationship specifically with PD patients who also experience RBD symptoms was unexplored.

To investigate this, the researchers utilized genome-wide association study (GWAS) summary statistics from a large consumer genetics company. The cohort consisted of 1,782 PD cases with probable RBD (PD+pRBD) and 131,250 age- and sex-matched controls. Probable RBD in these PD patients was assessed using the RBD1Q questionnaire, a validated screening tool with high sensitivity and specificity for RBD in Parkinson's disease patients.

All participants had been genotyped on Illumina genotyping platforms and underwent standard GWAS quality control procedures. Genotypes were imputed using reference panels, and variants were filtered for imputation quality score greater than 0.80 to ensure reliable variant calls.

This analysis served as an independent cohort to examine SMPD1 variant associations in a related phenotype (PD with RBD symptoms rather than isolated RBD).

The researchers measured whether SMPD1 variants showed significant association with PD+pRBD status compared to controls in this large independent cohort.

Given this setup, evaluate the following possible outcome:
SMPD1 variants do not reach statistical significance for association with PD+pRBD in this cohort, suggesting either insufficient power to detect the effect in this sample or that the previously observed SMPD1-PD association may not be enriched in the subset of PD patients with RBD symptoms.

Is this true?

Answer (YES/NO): YES